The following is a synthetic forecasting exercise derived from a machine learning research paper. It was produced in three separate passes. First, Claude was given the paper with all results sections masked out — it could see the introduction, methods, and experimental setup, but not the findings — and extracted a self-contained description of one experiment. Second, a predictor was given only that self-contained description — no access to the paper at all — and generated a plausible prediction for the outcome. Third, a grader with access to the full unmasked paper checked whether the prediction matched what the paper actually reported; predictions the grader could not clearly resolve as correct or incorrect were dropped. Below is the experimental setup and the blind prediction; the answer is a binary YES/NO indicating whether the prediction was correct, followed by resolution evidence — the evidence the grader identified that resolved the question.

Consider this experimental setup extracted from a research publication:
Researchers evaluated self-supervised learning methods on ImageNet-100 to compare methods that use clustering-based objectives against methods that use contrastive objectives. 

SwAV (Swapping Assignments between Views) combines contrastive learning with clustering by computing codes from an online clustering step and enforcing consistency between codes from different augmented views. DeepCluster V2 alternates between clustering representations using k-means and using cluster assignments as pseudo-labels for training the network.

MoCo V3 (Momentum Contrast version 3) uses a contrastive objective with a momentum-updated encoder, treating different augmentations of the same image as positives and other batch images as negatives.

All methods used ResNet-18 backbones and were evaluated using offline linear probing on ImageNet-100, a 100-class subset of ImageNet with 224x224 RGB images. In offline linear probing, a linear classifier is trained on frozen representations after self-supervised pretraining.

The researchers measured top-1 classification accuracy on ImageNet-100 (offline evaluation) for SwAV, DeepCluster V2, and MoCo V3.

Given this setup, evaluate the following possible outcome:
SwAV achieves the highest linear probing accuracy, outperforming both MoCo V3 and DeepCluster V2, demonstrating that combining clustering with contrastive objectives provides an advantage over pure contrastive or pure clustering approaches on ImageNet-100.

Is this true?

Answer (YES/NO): NO